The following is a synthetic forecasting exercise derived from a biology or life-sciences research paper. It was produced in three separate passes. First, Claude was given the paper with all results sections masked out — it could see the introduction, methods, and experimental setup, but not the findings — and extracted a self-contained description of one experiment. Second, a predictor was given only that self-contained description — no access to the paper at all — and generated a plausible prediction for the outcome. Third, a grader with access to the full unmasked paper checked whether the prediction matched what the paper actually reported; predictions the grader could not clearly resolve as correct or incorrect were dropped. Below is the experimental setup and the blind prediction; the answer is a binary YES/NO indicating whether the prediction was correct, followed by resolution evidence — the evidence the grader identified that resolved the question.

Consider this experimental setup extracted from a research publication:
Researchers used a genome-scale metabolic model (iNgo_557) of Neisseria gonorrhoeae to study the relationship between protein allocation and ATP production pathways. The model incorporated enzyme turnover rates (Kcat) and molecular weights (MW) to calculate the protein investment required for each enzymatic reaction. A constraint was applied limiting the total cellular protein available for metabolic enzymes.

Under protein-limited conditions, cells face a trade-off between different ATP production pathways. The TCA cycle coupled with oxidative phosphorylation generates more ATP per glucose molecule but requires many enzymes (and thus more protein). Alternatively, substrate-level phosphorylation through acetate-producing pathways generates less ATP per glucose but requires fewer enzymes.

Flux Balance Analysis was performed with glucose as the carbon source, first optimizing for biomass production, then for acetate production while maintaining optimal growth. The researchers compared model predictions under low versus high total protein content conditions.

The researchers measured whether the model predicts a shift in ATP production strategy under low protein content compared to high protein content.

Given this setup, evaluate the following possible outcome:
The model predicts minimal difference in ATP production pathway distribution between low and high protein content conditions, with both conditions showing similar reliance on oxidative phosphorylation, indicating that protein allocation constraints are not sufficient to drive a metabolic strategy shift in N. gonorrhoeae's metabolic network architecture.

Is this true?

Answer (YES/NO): NO